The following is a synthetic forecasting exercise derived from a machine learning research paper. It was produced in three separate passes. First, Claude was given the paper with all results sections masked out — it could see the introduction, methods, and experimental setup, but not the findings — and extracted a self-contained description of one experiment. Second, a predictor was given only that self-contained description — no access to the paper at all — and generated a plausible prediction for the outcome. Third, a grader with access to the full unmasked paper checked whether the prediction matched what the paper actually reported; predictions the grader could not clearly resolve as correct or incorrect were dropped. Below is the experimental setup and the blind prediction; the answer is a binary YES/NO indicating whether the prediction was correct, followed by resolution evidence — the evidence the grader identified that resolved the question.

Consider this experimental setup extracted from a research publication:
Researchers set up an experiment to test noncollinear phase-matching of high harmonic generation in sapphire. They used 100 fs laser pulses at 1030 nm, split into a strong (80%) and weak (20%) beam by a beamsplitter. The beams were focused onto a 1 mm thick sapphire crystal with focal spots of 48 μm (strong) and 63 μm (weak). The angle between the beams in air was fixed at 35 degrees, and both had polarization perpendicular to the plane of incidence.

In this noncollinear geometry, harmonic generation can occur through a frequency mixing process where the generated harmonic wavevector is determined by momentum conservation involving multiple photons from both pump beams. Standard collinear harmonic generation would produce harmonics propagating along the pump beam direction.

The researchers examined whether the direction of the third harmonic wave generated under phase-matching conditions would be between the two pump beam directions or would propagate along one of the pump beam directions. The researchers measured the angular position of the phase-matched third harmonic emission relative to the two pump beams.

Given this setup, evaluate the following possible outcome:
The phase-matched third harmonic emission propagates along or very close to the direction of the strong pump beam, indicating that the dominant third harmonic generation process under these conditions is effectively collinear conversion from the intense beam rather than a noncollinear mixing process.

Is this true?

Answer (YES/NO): NO